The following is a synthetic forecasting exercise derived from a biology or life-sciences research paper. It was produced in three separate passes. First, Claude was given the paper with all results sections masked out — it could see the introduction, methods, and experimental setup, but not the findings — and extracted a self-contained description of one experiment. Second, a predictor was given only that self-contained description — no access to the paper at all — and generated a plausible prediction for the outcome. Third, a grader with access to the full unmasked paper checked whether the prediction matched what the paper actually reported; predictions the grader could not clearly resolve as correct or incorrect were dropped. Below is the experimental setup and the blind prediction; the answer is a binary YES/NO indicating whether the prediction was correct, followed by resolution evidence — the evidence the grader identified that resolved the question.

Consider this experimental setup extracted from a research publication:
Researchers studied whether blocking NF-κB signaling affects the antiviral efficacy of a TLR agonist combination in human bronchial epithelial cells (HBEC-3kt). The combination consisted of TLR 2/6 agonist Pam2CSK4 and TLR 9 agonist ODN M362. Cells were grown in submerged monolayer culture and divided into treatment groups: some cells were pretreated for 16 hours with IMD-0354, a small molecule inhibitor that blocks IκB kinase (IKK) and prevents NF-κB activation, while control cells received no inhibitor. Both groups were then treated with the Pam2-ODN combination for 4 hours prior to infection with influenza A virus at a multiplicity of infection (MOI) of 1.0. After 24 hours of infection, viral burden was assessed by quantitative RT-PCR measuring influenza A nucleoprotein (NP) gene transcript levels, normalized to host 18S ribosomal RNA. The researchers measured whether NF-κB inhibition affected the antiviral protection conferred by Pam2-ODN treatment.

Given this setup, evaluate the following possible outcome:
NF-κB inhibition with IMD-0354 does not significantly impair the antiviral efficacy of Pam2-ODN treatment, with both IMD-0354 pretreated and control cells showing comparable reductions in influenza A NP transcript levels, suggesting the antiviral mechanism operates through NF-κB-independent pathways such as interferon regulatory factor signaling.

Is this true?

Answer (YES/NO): NO